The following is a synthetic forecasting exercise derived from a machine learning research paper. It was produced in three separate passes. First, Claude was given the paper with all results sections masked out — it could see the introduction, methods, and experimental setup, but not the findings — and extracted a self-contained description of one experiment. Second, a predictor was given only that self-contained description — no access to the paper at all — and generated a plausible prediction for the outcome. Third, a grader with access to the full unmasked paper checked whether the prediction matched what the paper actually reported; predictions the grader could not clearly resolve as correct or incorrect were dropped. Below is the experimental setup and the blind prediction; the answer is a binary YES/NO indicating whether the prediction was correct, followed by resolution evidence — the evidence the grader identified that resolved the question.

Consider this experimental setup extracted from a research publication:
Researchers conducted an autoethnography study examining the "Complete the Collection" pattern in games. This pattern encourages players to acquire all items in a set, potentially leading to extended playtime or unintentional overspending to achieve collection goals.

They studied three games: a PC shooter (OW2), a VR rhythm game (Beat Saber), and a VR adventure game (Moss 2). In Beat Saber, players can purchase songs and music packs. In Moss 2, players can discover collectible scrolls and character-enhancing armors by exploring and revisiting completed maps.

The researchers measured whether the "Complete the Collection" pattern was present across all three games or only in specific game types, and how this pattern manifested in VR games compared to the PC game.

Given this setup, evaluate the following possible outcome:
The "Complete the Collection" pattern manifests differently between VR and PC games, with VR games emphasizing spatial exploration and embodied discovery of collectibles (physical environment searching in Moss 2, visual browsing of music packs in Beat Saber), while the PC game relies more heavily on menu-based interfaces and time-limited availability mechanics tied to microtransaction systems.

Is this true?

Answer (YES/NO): NO